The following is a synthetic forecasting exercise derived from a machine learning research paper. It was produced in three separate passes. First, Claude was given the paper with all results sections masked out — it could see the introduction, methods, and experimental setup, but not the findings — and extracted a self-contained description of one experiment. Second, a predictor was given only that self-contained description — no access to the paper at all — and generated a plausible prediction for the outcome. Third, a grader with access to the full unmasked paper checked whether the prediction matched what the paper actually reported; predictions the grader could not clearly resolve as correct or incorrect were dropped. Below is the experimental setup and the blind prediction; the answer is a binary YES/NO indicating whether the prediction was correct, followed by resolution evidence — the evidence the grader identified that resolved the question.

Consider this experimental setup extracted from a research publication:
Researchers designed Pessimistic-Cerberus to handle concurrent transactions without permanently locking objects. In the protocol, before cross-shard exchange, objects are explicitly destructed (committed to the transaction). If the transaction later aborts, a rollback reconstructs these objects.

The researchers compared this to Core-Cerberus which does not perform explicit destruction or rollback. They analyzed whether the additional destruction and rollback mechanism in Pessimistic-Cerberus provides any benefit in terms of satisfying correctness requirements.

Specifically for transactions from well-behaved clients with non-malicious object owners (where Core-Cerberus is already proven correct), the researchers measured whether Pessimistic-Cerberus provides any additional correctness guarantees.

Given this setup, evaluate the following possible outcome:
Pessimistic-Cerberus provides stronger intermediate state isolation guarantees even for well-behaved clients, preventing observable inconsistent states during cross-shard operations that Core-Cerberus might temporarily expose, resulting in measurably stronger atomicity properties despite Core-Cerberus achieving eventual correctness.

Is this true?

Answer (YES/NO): NO